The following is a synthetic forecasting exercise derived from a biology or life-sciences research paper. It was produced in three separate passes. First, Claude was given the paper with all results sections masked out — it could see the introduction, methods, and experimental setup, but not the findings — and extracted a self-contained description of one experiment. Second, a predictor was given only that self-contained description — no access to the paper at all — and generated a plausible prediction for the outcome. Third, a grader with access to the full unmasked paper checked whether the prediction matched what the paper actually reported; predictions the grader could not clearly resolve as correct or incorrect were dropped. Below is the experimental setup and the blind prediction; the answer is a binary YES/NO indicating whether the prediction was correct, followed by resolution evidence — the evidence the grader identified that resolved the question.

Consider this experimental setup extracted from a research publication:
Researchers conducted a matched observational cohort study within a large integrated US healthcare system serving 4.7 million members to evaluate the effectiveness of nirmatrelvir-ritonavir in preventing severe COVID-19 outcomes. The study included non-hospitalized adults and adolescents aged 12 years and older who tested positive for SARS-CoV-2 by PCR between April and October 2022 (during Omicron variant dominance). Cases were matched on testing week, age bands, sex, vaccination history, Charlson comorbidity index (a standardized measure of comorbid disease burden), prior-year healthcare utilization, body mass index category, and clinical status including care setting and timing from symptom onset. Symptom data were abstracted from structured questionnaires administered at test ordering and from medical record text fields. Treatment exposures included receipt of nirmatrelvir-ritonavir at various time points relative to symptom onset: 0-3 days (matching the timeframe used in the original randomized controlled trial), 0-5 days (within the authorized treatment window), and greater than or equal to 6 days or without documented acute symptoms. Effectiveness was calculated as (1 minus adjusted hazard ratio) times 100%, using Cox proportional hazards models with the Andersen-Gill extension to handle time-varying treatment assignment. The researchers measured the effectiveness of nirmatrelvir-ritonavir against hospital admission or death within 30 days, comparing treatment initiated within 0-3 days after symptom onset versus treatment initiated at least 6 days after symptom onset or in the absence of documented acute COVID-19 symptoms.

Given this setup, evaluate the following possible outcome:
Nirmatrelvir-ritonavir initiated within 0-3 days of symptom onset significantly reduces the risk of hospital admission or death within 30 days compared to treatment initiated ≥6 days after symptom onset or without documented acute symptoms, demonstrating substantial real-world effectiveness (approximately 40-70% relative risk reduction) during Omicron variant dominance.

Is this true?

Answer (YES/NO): NO